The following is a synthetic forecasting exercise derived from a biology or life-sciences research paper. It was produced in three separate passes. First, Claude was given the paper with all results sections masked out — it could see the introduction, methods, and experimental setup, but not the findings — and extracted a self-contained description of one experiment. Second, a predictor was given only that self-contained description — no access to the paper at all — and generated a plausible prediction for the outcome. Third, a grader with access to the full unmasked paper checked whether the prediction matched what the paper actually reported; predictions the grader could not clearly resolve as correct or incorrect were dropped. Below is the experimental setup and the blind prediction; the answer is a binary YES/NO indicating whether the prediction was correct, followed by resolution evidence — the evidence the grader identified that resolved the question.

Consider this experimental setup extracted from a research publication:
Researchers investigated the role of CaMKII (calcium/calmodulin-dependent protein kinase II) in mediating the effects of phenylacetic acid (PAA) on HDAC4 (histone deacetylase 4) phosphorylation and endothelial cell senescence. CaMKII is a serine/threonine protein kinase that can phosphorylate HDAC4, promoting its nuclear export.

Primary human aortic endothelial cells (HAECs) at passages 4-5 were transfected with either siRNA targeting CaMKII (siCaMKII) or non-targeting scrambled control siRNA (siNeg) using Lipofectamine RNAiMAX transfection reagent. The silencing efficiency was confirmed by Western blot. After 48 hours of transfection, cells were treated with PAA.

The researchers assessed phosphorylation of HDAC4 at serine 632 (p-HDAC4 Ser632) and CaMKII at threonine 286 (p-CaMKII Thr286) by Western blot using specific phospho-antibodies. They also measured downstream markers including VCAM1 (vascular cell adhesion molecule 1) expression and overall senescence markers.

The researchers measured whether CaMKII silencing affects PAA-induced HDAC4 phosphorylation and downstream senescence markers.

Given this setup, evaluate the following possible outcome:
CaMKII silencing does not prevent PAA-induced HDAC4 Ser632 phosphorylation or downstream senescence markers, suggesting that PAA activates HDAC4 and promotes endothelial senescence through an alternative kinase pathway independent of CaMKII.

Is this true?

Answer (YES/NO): NO